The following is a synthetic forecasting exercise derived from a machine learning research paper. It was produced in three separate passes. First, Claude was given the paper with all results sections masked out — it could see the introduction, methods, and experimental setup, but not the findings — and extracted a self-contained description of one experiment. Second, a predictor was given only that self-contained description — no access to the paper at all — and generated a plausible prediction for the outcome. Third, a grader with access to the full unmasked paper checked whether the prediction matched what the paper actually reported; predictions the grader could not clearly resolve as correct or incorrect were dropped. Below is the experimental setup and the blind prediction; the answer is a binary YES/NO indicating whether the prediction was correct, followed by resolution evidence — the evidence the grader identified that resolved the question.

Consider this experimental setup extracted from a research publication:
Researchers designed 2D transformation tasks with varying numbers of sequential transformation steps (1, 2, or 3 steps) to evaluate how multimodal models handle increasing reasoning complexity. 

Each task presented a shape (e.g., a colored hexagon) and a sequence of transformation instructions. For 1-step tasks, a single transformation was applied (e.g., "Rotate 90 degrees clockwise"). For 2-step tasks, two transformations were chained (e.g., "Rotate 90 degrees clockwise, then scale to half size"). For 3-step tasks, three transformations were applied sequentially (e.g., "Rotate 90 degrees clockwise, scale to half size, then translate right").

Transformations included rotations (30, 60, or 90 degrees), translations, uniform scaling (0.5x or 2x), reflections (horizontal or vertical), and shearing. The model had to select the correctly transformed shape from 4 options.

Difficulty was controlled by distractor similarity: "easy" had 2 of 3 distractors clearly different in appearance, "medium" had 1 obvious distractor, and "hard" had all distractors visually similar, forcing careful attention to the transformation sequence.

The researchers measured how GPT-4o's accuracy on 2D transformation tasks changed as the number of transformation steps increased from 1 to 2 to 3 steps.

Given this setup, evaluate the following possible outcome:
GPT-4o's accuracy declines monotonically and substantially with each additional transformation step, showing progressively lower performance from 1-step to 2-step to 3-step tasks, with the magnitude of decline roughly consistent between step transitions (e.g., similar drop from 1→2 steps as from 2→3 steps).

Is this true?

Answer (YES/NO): NO